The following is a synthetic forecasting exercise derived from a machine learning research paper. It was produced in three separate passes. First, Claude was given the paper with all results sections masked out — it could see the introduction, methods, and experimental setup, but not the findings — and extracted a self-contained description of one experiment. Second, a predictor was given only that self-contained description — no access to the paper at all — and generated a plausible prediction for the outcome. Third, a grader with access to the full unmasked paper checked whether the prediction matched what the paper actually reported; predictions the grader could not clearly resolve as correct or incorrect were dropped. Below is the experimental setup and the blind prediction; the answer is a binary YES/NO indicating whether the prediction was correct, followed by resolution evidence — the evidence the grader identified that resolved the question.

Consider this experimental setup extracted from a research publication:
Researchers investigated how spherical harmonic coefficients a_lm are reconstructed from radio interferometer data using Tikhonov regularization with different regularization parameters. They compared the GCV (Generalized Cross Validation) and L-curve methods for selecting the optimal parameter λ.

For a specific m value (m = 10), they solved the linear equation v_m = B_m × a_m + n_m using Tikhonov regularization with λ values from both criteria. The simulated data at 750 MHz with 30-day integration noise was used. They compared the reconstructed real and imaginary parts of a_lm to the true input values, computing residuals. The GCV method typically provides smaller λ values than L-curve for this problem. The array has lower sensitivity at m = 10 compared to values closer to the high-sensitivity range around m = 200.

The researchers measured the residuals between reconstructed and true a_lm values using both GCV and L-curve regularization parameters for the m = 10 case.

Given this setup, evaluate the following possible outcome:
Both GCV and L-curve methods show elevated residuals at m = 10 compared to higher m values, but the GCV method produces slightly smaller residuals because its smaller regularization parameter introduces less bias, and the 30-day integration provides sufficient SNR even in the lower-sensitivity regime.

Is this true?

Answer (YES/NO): NO